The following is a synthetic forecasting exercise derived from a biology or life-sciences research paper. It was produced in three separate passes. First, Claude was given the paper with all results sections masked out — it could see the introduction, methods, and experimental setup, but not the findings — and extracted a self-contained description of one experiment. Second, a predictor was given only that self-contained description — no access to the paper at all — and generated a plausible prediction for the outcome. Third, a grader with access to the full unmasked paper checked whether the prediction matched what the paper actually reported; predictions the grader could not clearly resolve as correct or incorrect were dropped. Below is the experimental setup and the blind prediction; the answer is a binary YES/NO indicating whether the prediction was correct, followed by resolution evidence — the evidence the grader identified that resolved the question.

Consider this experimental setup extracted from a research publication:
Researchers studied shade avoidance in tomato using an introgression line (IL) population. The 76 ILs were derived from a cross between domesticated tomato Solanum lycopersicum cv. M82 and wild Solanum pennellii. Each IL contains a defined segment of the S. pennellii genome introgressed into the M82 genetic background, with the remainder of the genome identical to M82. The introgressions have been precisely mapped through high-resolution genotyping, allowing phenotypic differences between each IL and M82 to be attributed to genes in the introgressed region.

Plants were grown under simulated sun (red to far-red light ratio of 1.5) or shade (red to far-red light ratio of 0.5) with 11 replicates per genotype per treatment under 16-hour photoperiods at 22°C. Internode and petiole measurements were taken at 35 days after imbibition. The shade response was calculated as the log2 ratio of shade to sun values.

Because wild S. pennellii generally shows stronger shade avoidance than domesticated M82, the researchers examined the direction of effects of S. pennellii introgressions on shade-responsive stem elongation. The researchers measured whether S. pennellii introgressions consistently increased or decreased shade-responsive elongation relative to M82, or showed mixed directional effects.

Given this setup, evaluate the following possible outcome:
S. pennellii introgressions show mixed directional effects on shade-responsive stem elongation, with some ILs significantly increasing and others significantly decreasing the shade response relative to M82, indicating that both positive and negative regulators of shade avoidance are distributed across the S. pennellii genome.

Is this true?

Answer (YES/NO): YES